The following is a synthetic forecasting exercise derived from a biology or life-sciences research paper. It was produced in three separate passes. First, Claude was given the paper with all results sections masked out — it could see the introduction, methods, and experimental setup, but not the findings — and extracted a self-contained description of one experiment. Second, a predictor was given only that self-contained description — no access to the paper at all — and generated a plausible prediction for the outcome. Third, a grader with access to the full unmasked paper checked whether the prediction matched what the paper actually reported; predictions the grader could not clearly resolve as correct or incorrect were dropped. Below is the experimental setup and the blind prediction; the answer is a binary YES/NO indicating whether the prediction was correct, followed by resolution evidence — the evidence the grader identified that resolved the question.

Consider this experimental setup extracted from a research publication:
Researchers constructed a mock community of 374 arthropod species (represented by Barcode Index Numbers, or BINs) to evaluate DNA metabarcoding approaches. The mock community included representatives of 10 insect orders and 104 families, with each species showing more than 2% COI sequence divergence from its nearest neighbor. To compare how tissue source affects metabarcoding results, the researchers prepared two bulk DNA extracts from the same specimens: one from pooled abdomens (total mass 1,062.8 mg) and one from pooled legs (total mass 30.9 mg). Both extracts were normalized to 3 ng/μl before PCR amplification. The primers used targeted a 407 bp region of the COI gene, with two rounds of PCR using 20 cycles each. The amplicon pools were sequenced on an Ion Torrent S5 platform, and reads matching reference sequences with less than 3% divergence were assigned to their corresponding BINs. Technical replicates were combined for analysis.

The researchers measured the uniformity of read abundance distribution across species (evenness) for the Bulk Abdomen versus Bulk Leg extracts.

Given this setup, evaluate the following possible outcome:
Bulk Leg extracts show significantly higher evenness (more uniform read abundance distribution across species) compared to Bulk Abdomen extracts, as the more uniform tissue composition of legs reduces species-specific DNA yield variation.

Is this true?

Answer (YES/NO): NO